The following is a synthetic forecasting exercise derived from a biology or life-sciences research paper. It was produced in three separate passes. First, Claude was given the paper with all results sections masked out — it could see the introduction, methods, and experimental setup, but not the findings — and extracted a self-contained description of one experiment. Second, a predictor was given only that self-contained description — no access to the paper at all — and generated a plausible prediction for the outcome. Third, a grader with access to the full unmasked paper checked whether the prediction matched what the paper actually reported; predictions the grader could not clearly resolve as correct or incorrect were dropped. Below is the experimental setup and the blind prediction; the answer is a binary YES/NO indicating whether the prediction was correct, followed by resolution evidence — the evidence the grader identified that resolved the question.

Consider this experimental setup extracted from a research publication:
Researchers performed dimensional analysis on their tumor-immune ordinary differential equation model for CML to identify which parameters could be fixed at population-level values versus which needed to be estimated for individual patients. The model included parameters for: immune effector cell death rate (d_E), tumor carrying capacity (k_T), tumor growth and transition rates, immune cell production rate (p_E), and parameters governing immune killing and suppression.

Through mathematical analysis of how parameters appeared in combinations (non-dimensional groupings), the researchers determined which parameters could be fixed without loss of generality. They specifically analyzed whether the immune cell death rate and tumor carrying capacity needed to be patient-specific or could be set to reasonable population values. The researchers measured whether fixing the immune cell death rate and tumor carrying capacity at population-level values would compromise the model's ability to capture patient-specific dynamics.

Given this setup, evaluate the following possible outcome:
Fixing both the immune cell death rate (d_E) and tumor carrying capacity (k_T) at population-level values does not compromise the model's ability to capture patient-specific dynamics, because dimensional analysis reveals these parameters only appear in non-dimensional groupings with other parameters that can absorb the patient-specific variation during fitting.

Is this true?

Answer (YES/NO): YES